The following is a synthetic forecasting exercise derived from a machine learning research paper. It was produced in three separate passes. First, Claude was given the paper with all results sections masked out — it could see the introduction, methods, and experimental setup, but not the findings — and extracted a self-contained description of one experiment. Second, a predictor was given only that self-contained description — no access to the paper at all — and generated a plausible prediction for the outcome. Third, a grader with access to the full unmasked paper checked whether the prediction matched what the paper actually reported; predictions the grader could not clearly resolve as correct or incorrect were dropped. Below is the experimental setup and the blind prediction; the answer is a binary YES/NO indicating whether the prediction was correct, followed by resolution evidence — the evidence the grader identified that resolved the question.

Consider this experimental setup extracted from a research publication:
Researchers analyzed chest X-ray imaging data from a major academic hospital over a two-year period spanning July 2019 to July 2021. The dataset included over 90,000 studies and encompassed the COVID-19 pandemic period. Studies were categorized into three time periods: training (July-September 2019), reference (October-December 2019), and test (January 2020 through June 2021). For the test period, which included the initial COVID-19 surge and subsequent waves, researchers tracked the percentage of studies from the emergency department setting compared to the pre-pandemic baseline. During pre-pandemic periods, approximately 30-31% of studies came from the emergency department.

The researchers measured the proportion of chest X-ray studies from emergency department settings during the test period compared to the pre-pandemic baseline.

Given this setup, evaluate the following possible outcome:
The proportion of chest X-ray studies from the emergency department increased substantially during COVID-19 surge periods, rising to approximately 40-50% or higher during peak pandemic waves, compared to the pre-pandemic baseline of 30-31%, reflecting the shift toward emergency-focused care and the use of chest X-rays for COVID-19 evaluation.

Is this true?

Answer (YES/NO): NO